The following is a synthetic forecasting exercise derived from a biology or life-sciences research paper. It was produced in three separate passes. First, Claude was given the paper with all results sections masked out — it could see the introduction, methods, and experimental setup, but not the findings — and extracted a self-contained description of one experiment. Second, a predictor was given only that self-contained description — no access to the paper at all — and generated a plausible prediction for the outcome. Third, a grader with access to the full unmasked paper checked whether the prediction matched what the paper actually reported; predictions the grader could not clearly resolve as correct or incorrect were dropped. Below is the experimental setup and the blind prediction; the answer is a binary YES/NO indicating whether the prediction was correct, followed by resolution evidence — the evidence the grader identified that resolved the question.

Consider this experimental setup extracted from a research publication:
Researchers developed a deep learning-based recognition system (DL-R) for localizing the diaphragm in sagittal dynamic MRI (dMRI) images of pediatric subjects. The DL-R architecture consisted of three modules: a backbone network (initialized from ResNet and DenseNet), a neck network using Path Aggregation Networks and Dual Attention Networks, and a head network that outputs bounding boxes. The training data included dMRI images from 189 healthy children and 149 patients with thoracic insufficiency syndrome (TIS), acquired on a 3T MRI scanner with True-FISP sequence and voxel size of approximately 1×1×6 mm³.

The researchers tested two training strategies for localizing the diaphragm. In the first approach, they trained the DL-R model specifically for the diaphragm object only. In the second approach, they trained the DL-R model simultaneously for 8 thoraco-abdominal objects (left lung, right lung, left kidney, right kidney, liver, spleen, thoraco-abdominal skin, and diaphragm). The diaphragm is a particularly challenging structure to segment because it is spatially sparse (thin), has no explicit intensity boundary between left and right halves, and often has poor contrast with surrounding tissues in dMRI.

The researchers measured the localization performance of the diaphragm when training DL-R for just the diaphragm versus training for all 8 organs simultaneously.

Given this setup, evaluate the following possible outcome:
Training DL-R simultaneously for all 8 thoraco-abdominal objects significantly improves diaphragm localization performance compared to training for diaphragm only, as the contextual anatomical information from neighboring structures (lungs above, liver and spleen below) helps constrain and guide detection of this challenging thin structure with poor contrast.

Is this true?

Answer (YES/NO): YES